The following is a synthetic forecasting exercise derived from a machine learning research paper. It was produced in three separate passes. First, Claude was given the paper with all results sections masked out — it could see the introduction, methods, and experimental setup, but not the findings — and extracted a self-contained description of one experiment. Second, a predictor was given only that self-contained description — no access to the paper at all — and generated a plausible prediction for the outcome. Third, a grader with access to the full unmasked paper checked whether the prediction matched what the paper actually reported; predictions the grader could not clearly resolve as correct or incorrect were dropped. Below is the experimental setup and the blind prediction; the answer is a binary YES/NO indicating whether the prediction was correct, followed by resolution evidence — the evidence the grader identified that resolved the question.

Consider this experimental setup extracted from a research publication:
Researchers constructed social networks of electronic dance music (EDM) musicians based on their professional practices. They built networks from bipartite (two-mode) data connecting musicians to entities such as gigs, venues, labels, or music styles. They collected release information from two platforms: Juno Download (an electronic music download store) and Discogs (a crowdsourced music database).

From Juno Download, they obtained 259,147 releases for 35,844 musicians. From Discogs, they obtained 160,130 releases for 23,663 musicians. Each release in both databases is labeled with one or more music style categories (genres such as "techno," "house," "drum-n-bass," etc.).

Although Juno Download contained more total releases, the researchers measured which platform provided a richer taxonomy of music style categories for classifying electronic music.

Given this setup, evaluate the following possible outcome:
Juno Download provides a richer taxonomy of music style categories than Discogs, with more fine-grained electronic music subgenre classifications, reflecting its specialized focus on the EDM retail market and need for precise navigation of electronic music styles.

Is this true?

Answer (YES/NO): NO